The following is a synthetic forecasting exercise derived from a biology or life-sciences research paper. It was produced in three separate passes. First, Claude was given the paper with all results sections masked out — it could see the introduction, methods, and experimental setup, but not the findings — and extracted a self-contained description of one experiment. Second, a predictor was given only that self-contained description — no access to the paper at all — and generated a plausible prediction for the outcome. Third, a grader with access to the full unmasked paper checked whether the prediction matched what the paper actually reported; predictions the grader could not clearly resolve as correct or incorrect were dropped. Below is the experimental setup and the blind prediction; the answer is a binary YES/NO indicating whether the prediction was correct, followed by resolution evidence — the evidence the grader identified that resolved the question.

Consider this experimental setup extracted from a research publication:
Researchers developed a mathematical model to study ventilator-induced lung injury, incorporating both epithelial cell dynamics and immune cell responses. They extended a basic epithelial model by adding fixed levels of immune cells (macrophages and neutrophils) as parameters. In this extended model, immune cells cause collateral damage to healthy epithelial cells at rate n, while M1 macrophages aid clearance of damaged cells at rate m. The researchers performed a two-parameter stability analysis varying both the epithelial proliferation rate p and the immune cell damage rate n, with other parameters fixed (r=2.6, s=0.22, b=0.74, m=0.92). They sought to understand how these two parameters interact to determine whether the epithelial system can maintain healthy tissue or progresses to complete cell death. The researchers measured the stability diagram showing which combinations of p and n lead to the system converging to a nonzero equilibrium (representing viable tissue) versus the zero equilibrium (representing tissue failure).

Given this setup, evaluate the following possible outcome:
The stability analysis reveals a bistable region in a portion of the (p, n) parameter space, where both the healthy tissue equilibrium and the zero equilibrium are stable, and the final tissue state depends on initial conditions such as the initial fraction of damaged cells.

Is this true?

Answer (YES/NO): NO